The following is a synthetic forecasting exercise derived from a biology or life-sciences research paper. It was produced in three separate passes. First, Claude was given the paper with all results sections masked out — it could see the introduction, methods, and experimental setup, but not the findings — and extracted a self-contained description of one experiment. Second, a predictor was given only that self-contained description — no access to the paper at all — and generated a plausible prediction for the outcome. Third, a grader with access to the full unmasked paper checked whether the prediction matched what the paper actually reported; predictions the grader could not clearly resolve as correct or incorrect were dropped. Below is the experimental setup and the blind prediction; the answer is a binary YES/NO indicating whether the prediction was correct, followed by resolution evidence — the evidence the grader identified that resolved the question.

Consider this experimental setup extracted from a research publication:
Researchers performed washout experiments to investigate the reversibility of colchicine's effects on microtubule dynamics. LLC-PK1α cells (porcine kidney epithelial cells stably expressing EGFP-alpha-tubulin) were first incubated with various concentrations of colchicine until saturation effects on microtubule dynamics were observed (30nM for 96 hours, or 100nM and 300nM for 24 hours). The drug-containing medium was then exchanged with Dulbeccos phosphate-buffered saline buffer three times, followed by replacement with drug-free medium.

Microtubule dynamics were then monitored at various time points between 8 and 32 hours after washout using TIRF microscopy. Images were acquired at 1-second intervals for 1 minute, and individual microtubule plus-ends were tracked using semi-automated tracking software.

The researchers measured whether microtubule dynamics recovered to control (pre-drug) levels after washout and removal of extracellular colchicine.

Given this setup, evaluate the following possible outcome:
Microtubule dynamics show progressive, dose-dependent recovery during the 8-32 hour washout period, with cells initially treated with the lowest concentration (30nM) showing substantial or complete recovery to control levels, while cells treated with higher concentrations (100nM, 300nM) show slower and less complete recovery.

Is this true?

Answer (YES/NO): NO